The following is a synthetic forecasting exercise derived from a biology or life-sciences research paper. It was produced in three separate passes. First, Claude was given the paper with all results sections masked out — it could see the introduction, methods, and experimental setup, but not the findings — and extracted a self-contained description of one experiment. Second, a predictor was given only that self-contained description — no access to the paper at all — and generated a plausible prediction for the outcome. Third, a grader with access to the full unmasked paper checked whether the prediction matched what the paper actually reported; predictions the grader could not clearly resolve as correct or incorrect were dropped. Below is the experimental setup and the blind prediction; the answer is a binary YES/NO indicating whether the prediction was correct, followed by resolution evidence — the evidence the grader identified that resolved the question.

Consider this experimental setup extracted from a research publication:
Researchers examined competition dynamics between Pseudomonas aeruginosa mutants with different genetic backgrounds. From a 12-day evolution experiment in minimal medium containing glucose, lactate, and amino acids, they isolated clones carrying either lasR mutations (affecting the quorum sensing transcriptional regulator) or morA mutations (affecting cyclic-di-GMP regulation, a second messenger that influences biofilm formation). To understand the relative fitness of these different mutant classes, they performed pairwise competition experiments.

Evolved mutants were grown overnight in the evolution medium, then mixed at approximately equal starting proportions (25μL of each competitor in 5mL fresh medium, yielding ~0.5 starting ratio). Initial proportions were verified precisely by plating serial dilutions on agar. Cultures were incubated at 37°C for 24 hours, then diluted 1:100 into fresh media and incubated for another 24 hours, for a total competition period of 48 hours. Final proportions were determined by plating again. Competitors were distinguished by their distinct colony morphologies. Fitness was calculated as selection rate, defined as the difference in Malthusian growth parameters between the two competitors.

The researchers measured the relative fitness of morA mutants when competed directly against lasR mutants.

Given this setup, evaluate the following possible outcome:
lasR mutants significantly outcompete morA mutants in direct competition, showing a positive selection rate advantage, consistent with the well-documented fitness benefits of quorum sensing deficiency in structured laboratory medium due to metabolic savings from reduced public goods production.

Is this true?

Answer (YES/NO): NO